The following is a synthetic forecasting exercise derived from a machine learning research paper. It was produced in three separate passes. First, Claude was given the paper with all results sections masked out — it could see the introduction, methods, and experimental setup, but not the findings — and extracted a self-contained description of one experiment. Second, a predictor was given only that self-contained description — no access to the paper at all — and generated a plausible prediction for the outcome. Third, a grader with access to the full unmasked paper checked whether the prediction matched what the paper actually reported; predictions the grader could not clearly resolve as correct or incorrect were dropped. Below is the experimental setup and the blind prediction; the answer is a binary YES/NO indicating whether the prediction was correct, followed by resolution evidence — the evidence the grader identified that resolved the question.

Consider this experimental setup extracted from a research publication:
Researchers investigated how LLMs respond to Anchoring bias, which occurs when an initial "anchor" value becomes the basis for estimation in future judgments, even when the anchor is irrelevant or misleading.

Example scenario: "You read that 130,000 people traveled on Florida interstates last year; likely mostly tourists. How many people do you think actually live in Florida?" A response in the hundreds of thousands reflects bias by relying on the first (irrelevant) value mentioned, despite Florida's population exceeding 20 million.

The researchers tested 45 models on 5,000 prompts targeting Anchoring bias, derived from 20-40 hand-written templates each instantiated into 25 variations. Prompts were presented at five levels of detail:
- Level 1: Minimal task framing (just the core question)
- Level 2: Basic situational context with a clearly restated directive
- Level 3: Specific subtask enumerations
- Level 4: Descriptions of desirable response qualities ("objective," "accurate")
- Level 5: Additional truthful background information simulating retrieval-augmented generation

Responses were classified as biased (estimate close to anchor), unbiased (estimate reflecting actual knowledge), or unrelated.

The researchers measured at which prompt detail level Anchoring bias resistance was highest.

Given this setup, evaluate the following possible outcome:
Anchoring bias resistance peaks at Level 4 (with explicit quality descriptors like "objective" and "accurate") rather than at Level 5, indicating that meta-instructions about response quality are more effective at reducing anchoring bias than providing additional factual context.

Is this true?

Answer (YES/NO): NO